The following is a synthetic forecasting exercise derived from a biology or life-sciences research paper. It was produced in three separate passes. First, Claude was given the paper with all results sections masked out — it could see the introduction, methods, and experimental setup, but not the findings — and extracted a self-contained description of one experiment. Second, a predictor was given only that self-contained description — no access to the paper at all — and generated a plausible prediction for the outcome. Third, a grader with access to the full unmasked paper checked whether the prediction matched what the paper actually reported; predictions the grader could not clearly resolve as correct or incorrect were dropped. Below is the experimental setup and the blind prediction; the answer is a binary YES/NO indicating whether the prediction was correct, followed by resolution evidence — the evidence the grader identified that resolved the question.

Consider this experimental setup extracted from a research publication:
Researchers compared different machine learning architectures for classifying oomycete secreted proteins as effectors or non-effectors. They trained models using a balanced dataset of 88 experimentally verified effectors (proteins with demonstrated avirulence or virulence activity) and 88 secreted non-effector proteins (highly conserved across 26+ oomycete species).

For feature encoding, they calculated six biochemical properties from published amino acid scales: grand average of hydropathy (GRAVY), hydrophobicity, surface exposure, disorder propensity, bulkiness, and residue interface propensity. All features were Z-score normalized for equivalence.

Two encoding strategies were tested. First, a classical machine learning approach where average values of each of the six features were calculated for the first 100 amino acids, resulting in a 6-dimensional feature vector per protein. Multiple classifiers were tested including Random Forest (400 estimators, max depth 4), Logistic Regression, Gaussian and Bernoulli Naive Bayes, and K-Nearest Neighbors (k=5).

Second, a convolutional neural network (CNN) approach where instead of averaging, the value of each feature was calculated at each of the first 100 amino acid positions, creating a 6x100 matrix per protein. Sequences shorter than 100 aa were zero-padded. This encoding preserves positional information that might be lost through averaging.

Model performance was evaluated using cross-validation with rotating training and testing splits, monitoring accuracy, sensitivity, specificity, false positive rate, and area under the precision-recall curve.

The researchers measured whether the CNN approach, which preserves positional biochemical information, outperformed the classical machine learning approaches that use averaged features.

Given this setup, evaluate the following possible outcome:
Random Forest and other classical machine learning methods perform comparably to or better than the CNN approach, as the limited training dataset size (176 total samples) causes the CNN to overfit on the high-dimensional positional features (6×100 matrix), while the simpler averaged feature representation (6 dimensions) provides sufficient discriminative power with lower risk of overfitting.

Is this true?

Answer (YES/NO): YES